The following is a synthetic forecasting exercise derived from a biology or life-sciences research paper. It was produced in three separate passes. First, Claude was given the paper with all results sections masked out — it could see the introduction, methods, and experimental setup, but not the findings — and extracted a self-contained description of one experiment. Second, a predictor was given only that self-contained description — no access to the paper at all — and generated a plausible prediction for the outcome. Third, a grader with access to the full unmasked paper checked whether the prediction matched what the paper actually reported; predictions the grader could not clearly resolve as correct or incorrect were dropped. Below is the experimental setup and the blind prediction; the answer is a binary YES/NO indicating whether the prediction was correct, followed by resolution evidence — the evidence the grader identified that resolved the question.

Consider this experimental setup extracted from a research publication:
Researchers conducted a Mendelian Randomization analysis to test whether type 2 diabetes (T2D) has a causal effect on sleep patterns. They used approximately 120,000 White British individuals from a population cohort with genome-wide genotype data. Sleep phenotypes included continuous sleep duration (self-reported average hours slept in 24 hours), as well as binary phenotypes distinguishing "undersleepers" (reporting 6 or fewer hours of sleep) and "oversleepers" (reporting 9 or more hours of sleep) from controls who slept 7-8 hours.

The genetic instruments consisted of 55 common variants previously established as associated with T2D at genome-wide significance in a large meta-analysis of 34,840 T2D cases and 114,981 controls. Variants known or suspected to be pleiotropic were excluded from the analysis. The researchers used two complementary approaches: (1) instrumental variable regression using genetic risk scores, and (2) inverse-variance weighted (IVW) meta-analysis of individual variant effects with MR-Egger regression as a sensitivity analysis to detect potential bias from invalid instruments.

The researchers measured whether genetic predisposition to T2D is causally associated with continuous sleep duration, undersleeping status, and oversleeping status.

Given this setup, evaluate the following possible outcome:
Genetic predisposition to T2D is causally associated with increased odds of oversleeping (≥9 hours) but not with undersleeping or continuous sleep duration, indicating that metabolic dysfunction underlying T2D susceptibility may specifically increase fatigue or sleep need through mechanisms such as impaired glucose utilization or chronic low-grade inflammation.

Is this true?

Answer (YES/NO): NO